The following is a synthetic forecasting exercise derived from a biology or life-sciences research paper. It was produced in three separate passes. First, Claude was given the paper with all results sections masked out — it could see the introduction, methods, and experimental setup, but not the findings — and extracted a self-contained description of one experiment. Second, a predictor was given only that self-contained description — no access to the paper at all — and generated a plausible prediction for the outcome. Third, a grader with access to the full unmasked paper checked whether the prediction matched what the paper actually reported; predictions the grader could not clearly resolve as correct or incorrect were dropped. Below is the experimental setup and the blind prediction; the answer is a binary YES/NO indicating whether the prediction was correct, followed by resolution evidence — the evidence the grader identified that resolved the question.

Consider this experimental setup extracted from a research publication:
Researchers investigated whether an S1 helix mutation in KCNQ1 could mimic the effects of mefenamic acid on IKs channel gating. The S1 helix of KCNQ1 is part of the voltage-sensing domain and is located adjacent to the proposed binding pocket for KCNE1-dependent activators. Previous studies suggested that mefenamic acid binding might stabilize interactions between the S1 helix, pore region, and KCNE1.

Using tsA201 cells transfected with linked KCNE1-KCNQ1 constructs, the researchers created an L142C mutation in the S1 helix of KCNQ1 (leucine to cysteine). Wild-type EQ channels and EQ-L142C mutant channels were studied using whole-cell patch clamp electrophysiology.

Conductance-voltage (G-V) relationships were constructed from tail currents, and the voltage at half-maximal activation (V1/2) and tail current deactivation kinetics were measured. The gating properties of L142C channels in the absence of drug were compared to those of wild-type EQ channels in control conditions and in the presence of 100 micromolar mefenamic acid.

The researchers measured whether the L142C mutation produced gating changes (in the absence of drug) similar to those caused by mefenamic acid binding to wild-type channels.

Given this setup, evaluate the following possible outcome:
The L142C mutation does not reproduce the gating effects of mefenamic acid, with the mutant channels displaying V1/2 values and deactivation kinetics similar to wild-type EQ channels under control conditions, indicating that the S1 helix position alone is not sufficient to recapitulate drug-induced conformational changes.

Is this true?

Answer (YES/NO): NO